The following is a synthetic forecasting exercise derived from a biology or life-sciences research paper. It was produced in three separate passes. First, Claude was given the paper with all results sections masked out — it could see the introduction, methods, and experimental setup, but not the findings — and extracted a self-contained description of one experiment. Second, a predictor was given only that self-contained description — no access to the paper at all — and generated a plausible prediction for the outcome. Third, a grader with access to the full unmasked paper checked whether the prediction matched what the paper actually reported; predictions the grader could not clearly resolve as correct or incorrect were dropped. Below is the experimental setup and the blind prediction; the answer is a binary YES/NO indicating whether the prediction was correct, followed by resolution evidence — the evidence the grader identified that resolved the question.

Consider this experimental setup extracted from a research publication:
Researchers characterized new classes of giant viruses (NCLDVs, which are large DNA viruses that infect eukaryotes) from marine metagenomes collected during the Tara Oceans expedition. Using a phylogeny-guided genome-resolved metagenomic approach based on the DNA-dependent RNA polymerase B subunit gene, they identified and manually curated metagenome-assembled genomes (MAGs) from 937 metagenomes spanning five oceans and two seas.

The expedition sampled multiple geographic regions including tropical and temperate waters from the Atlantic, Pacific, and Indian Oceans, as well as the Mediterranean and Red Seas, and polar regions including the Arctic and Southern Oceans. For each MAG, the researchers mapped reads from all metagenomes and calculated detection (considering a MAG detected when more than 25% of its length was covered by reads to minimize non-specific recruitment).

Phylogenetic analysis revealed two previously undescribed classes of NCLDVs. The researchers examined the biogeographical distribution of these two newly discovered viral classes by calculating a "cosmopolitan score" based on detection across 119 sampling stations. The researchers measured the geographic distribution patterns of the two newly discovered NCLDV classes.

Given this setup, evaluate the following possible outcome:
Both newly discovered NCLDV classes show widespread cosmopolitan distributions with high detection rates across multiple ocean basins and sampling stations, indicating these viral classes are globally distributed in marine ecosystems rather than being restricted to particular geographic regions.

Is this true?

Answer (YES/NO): NO